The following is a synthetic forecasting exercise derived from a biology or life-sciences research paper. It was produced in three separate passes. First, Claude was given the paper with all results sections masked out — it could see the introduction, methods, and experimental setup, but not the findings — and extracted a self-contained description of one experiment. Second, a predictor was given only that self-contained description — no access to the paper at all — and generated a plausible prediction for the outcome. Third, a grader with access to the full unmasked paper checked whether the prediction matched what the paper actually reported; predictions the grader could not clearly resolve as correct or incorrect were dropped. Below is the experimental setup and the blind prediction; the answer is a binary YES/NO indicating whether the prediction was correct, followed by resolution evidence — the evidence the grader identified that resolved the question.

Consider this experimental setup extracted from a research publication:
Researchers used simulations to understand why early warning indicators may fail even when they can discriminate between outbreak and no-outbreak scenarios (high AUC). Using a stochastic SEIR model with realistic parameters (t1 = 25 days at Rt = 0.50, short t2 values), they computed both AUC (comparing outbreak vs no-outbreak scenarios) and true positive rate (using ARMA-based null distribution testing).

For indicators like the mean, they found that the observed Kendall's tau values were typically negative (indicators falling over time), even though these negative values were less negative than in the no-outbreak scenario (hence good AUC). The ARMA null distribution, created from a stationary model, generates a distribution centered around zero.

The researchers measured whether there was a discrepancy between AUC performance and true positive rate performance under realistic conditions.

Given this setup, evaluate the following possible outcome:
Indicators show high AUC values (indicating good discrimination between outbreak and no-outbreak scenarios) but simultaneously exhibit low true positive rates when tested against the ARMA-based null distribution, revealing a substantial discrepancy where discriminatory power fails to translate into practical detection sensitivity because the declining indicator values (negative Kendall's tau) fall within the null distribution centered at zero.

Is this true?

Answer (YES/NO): YES